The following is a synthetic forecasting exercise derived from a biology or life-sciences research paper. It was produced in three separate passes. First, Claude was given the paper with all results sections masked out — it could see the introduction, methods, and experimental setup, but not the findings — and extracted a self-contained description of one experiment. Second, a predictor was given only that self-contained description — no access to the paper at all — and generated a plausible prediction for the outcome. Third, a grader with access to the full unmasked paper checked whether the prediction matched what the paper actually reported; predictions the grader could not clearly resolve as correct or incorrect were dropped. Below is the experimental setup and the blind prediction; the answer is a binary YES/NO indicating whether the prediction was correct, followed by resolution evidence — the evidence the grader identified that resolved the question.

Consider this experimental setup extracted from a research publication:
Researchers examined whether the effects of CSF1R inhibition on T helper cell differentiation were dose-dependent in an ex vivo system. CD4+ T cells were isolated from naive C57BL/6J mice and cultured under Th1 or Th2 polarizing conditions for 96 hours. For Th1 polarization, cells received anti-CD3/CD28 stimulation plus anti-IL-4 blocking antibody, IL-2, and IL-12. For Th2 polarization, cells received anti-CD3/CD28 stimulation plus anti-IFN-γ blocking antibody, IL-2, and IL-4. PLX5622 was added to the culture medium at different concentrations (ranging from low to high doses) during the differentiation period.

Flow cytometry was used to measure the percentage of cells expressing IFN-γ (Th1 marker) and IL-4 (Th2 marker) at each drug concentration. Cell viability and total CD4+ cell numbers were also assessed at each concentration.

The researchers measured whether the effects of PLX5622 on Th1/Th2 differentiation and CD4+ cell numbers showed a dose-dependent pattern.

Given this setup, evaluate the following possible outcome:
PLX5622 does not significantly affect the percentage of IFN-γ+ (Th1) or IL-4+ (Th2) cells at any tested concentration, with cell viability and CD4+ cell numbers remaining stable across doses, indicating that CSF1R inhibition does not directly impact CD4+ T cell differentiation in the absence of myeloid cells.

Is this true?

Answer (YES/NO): NO